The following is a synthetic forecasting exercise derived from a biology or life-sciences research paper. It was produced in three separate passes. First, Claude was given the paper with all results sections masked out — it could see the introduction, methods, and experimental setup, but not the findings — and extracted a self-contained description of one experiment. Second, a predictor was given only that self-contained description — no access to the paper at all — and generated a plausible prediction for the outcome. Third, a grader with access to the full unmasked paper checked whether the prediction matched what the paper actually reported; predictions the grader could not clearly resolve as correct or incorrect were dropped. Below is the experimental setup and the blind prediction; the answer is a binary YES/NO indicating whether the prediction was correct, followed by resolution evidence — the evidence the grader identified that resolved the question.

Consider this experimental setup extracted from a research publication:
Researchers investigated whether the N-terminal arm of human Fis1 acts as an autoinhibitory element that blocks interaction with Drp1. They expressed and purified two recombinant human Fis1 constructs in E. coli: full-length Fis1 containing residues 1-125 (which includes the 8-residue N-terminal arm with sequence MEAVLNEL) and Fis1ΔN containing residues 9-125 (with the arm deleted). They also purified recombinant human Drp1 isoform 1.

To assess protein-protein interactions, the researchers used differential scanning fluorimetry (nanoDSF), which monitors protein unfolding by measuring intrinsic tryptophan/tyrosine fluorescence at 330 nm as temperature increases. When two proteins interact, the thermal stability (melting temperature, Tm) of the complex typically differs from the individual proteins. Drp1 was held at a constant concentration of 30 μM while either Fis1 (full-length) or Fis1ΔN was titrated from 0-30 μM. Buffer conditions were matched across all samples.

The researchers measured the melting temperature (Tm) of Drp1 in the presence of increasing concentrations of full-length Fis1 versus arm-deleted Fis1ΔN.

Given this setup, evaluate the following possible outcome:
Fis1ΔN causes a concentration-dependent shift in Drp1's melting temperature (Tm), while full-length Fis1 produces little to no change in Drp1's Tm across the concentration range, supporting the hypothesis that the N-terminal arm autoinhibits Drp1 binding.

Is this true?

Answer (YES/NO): YES